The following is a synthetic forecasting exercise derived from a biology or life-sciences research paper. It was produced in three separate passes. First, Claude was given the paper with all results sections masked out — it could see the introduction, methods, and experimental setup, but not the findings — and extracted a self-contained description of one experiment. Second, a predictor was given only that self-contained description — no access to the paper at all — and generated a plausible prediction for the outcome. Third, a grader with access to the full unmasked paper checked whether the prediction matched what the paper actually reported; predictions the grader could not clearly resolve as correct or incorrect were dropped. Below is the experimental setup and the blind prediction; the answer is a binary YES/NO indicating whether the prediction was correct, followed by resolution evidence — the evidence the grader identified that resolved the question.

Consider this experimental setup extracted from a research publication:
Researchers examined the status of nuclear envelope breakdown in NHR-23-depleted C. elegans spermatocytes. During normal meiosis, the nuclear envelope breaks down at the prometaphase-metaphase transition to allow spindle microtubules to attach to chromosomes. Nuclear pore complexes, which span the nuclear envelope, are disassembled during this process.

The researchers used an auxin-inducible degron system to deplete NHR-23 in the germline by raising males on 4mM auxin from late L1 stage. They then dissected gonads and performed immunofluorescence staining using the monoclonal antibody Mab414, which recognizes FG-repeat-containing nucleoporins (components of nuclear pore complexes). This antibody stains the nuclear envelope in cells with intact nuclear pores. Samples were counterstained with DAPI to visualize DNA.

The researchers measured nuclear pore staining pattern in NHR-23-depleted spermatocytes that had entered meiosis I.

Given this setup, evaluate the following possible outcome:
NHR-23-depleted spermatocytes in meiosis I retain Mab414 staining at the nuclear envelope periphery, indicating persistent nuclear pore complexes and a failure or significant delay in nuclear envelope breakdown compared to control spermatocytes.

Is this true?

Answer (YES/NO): NO